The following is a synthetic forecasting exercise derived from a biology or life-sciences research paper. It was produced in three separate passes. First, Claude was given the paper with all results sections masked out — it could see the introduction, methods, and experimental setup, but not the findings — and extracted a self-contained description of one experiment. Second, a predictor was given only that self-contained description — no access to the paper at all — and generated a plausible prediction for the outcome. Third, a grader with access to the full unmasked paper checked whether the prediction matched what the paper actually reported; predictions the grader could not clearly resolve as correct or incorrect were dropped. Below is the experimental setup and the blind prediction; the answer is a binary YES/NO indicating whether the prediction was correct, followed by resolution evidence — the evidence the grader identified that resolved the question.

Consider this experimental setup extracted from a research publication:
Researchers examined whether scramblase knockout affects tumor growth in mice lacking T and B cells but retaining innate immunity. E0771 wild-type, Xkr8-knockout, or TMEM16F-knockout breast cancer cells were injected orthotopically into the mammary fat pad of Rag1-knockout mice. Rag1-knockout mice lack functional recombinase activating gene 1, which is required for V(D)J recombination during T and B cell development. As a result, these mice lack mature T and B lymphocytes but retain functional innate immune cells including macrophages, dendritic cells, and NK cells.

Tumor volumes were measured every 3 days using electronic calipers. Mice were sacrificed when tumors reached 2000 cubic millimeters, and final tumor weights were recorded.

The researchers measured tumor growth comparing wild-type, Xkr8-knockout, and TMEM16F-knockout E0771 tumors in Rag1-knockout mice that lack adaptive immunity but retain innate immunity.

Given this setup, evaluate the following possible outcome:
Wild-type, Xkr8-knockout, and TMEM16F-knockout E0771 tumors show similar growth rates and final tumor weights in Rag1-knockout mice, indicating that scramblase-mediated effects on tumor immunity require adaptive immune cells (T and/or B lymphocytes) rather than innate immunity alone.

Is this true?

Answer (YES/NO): NO